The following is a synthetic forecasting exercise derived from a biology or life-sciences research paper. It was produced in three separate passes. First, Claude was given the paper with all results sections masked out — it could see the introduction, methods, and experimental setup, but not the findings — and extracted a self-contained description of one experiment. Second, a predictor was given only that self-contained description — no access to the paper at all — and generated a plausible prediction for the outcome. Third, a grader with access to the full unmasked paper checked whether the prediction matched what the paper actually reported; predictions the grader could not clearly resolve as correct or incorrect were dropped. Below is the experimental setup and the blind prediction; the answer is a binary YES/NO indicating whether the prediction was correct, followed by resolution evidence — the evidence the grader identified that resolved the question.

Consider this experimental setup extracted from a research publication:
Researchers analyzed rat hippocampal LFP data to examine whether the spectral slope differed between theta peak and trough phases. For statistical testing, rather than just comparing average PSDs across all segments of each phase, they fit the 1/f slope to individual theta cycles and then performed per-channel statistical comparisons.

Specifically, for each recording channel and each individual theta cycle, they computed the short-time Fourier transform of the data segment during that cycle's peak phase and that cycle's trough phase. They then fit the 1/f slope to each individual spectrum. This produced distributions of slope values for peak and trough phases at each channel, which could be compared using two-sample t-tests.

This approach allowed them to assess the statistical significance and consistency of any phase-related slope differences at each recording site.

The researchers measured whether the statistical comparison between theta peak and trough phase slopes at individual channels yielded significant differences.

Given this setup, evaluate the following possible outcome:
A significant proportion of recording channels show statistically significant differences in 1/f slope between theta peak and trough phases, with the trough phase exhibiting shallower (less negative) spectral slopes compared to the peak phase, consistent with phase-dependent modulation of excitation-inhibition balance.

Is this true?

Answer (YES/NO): YES